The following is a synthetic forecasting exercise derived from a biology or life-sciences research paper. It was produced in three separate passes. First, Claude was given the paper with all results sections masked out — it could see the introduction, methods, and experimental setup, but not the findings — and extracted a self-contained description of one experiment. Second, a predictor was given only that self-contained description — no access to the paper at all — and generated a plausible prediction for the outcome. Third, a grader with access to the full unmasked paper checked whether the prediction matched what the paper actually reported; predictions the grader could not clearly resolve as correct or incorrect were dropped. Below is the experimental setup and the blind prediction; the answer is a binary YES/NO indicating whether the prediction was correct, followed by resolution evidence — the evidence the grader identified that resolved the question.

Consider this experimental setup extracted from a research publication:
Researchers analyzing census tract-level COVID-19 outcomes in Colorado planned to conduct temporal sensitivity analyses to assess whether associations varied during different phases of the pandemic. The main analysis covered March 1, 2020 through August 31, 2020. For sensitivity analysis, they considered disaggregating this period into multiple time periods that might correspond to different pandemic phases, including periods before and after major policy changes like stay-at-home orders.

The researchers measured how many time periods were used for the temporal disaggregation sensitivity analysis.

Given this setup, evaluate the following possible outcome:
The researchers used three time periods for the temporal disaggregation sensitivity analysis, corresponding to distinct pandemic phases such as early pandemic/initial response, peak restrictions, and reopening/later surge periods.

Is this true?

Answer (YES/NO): YES